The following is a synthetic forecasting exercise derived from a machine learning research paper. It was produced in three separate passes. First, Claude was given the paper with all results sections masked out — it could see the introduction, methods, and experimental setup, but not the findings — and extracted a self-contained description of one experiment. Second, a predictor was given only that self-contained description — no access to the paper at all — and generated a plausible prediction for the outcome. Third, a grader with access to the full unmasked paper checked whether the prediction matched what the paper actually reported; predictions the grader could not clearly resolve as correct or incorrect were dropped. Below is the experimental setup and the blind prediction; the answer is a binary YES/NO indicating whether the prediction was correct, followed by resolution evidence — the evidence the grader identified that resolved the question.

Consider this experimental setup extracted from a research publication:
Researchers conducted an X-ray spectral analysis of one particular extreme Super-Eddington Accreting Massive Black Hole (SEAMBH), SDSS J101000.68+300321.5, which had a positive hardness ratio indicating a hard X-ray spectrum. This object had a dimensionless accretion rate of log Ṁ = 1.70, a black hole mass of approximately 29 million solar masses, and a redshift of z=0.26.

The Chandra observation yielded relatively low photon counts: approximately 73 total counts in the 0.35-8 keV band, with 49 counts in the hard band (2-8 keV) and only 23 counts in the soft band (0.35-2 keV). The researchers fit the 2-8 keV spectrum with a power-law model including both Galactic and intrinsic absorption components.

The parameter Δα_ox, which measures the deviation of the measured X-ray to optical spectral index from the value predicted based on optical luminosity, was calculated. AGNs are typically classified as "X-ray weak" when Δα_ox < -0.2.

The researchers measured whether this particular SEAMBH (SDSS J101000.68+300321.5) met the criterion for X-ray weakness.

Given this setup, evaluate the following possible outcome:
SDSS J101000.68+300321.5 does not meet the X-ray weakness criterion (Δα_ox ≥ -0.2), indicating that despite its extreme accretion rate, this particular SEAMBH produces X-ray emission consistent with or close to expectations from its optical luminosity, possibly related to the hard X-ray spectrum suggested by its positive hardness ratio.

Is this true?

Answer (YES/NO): NO